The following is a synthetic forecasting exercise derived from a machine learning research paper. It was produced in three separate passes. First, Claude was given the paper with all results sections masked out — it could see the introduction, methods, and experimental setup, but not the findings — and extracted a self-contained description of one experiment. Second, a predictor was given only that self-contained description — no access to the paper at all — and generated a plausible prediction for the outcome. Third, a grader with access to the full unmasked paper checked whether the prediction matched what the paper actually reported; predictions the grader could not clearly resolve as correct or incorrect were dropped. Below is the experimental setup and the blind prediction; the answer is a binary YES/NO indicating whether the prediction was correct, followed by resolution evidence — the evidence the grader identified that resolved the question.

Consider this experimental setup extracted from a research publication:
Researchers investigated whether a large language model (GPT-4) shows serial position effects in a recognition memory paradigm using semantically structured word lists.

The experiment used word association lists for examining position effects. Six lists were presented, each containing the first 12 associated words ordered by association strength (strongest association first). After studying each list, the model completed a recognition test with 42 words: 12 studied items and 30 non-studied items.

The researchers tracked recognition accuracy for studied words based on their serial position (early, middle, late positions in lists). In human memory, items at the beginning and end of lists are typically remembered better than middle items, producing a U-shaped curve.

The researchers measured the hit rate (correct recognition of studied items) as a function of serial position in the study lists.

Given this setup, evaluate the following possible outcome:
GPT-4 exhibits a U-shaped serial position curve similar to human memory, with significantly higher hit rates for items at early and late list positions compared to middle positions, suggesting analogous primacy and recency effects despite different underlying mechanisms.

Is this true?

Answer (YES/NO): NO